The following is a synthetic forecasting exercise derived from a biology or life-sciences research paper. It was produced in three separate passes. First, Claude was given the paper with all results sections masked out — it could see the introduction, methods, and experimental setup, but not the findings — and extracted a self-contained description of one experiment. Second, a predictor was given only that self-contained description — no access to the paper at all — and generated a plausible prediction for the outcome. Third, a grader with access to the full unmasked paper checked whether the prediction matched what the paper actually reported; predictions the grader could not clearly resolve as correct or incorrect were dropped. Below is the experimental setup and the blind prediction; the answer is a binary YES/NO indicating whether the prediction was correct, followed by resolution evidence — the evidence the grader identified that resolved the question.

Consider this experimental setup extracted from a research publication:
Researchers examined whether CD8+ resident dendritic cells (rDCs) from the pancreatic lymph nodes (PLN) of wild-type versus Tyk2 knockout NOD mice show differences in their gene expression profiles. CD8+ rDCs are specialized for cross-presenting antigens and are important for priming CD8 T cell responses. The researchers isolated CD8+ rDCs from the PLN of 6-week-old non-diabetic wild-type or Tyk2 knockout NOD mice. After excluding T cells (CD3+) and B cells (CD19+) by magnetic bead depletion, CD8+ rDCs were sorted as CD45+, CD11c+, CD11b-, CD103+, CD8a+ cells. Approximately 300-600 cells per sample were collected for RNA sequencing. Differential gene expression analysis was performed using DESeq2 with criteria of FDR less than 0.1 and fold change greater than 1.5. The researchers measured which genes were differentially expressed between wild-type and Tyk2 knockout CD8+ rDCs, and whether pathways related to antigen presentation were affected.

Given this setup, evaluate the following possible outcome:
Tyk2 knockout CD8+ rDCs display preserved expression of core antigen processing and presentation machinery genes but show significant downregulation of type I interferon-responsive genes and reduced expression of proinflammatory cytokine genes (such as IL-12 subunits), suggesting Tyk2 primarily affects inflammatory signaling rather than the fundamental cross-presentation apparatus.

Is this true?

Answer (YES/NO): NO